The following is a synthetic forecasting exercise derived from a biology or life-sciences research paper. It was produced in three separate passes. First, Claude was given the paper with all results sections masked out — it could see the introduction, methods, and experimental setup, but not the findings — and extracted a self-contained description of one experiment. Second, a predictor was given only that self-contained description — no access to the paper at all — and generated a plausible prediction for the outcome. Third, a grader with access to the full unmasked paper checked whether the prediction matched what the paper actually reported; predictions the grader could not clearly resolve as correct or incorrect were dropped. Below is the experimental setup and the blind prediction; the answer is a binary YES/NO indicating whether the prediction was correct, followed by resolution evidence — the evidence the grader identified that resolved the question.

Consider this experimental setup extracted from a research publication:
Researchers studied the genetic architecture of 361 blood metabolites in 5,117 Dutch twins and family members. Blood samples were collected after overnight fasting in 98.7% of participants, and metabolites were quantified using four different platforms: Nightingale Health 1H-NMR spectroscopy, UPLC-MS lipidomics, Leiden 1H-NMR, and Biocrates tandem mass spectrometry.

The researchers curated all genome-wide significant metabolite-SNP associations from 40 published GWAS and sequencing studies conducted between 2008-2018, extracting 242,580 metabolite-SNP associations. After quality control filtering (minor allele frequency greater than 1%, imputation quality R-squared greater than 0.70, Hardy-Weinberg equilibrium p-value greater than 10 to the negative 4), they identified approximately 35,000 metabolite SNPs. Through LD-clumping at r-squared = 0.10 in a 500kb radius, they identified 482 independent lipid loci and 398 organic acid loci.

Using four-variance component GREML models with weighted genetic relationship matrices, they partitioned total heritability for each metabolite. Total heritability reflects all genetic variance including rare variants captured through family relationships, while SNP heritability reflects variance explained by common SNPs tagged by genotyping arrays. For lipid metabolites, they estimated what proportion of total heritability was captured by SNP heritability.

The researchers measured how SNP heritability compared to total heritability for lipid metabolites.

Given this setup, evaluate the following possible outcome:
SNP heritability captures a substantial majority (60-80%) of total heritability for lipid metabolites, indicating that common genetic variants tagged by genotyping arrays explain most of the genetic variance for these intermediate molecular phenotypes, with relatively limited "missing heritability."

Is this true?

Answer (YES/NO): NO